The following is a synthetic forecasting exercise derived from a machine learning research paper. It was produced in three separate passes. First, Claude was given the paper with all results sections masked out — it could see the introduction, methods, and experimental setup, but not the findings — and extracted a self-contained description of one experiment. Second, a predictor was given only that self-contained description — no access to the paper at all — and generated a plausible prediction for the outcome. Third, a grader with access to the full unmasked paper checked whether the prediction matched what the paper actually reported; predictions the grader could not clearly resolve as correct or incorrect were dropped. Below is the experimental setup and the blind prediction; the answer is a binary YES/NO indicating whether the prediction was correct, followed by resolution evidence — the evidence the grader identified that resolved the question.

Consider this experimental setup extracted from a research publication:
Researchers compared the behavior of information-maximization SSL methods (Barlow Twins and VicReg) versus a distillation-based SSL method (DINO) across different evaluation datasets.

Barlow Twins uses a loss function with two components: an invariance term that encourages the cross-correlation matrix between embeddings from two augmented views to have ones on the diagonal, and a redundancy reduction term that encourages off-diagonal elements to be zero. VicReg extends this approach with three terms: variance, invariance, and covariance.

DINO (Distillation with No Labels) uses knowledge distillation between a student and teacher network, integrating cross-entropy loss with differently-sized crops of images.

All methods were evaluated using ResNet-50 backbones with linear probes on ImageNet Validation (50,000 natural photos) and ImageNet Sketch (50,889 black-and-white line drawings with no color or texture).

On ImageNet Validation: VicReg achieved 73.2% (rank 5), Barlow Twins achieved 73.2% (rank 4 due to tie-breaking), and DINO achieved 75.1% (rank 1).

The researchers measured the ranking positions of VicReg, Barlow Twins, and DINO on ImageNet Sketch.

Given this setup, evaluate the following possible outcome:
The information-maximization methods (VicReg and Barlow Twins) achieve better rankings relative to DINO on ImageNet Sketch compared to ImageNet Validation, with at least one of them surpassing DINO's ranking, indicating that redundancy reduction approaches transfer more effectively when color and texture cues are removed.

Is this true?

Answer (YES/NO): YES